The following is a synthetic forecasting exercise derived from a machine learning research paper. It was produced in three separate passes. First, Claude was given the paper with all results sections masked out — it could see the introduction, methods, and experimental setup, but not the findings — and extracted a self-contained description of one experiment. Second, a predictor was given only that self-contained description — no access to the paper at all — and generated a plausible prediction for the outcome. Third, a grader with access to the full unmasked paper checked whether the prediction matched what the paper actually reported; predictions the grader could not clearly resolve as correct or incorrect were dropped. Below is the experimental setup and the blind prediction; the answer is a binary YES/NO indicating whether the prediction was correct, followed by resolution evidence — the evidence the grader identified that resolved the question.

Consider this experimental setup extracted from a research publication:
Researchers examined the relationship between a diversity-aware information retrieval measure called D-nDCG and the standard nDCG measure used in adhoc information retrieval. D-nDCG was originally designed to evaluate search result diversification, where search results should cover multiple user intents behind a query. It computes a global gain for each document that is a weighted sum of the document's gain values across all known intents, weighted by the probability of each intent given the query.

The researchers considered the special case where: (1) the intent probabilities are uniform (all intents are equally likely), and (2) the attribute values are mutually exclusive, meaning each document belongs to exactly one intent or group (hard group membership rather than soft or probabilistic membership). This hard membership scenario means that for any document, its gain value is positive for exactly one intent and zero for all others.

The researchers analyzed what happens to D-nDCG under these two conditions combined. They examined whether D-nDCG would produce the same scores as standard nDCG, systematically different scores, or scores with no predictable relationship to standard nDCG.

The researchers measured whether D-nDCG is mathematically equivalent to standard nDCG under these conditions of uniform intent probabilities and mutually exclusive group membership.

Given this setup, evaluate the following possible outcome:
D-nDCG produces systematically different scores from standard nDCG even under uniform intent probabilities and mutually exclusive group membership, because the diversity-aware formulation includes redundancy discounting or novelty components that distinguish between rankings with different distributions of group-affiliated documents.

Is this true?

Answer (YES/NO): NO